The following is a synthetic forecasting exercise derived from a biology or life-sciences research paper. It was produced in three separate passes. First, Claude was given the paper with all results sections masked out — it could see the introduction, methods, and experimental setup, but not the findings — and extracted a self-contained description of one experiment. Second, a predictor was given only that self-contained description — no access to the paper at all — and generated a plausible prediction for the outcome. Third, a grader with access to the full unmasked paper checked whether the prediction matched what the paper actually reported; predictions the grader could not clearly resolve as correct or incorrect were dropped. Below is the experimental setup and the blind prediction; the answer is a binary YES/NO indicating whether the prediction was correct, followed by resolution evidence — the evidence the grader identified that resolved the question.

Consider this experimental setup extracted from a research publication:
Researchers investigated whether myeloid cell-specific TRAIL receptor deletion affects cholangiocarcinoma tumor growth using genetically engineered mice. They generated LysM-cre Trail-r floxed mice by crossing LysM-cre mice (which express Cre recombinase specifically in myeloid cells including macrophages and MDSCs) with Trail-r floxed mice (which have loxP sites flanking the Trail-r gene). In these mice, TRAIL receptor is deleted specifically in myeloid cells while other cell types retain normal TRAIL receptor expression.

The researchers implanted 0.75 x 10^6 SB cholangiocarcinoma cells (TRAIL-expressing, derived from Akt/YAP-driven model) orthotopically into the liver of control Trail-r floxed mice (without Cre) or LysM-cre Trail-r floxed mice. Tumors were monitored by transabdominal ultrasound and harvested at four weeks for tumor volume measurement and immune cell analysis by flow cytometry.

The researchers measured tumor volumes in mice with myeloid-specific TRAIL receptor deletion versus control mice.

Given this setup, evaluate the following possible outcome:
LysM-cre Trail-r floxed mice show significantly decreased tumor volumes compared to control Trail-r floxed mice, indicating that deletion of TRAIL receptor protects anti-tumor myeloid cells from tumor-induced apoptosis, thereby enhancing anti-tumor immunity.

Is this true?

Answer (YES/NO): NO